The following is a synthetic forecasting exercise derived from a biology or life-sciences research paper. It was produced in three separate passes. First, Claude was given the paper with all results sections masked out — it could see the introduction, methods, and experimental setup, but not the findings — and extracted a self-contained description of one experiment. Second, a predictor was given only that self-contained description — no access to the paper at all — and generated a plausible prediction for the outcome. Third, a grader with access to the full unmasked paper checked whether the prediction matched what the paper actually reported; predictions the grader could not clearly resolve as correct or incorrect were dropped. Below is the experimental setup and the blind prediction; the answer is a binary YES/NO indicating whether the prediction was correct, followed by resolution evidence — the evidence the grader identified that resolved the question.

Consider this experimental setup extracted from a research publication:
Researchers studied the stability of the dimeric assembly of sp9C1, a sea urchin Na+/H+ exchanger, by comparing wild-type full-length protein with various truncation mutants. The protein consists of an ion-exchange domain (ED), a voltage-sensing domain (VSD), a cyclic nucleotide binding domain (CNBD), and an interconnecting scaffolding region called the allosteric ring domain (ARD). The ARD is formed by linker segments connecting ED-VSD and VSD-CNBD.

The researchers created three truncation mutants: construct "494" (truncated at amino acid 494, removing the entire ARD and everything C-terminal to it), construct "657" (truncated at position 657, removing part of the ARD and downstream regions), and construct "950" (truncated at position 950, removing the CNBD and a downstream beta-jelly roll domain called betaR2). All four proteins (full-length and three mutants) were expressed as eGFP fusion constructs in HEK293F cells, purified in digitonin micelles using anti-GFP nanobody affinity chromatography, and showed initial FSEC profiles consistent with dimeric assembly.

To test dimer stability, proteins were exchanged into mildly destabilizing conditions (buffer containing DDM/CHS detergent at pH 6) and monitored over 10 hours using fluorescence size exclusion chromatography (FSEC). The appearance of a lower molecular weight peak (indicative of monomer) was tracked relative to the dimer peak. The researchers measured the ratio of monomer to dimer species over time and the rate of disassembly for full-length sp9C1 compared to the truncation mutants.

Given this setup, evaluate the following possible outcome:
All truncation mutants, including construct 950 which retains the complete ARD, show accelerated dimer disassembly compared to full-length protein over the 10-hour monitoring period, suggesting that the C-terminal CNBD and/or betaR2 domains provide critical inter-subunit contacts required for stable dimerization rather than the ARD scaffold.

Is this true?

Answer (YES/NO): NO